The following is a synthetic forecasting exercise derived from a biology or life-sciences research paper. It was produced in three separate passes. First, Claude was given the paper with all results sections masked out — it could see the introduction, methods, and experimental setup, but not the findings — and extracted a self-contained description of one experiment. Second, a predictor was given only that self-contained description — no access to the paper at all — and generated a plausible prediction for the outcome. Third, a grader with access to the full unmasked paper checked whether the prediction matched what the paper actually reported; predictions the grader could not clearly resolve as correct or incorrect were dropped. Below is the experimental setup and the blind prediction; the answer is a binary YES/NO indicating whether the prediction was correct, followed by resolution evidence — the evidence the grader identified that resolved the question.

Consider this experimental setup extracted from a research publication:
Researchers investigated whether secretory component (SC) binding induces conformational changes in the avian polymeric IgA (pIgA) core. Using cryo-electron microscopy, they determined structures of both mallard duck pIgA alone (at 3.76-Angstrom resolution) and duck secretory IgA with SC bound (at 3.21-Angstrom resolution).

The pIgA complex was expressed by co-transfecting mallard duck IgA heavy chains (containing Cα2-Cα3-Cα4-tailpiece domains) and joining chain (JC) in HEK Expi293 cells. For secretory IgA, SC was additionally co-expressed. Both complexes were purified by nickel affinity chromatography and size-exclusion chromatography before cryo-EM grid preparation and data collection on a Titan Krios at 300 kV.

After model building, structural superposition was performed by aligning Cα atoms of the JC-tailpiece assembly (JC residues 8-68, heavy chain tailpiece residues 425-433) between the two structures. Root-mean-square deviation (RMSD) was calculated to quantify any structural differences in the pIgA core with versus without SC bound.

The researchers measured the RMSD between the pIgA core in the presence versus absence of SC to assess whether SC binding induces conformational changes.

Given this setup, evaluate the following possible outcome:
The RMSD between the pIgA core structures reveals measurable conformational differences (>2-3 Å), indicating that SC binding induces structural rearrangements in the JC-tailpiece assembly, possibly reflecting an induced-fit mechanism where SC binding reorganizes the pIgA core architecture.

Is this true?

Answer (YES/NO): NO